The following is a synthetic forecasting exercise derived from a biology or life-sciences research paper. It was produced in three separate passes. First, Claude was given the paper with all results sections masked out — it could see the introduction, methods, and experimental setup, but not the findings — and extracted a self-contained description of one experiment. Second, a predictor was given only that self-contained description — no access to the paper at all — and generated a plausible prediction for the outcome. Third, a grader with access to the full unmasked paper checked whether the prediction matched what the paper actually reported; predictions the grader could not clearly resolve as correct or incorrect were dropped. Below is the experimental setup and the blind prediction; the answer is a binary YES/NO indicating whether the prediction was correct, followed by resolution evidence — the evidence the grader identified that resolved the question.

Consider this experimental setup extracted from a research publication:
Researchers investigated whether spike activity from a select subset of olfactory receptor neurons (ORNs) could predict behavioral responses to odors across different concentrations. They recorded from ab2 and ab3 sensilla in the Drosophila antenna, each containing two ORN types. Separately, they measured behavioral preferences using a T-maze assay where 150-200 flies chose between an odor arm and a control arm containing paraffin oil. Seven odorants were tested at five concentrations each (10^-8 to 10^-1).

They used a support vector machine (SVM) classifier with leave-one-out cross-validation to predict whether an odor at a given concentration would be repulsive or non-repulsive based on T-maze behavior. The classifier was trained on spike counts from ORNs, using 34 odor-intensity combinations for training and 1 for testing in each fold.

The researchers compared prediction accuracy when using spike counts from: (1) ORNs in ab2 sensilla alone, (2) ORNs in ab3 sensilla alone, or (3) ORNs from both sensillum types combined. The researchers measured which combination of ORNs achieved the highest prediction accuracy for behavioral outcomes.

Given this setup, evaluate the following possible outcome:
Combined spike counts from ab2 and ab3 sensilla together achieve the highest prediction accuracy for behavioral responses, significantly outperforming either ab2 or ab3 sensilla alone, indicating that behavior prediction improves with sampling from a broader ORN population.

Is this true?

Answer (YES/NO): YES